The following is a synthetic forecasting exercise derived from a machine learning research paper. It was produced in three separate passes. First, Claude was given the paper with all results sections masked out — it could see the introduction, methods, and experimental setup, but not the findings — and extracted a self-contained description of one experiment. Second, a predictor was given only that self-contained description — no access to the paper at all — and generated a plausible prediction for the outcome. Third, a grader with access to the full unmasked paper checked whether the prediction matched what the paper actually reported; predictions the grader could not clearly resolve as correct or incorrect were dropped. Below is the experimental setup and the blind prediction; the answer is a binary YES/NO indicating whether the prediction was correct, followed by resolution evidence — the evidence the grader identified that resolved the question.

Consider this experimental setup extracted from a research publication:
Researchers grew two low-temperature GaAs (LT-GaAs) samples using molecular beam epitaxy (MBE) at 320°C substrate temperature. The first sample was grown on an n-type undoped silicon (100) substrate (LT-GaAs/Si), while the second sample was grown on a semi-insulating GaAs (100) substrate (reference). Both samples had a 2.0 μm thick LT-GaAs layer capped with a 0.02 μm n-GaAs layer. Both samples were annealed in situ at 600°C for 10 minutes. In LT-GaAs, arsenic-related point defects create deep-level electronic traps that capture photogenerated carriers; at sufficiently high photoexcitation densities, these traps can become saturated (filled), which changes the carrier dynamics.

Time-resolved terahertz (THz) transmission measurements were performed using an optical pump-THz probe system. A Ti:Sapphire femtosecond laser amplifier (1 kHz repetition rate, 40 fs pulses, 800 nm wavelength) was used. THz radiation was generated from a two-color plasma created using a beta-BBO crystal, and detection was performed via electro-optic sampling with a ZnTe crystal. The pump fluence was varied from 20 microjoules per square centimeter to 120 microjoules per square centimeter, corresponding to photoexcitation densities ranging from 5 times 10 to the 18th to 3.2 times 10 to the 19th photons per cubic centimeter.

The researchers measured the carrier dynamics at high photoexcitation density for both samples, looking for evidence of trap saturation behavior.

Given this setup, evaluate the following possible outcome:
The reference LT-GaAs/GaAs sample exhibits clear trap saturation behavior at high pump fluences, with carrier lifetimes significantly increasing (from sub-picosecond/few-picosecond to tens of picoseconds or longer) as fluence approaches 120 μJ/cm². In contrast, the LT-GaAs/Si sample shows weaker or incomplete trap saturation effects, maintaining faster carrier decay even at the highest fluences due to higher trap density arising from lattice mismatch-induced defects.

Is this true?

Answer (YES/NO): NO